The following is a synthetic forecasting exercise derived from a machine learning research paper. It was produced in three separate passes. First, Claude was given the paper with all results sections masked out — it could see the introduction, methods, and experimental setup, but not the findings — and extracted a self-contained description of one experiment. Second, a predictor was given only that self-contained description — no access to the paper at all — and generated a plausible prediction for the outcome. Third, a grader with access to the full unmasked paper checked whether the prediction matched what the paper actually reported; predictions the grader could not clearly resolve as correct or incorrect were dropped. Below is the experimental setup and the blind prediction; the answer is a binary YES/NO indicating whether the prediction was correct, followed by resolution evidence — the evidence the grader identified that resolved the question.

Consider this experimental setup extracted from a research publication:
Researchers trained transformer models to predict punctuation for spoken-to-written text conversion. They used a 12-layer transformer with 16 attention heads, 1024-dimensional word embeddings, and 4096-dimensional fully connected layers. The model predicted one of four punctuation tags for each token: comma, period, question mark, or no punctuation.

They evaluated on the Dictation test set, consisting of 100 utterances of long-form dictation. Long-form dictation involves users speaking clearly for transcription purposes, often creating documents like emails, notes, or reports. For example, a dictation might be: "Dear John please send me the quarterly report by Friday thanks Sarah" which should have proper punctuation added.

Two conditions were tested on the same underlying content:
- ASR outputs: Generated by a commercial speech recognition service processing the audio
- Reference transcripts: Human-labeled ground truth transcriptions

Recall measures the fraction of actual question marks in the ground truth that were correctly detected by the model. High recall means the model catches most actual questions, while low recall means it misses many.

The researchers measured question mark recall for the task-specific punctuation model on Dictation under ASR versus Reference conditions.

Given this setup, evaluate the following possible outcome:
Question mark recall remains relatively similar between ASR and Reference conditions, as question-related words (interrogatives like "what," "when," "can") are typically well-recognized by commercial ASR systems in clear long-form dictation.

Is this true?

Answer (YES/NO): YES